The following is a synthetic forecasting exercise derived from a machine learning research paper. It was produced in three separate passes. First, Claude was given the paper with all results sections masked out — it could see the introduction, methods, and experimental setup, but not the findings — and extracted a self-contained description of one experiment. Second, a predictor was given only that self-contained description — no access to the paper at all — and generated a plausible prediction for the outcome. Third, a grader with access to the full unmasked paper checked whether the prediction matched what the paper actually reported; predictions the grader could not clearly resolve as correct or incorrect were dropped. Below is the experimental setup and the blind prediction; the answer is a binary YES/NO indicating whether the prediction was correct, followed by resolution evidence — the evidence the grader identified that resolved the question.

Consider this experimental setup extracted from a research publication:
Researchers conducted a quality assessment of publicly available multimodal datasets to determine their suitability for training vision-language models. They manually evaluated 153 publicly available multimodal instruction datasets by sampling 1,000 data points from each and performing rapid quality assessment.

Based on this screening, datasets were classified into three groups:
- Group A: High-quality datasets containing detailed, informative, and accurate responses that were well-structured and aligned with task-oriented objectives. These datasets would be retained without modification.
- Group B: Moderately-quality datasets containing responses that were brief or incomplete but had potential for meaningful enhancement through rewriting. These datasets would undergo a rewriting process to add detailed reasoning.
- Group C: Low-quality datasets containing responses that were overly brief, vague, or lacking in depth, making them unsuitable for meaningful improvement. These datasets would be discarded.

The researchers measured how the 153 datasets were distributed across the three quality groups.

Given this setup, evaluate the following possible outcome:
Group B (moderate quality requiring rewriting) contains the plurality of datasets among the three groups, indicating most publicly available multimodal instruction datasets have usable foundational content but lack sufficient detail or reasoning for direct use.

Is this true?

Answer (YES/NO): YES